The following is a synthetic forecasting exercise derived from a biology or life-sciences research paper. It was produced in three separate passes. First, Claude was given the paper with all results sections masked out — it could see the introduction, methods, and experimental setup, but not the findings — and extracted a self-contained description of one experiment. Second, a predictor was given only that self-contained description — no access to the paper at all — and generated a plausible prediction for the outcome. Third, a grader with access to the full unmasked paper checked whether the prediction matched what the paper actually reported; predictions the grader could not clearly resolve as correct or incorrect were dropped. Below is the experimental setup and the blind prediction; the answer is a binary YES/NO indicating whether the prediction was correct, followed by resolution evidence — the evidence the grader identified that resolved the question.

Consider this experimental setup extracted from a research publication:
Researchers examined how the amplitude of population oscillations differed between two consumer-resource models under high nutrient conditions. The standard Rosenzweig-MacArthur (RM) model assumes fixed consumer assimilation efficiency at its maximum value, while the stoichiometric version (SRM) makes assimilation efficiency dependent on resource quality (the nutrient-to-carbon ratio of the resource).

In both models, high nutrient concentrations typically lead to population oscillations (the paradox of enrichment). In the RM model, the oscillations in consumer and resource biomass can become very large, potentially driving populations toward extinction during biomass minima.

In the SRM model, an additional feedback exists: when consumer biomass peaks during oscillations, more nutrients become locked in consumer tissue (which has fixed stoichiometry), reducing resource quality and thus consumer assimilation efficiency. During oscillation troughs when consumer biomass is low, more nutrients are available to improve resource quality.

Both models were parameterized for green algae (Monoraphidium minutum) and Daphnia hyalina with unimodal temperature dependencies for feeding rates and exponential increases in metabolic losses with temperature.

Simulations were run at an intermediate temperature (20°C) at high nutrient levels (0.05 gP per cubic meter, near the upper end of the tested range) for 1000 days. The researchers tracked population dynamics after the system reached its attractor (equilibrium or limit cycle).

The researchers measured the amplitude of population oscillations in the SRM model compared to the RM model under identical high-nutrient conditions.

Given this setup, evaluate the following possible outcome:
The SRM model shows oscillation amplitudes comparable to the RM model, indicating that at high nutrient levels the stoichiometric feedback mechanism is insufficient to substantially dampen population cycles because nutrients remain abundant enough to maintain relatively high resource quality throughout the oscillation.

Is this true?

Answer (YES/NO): NO